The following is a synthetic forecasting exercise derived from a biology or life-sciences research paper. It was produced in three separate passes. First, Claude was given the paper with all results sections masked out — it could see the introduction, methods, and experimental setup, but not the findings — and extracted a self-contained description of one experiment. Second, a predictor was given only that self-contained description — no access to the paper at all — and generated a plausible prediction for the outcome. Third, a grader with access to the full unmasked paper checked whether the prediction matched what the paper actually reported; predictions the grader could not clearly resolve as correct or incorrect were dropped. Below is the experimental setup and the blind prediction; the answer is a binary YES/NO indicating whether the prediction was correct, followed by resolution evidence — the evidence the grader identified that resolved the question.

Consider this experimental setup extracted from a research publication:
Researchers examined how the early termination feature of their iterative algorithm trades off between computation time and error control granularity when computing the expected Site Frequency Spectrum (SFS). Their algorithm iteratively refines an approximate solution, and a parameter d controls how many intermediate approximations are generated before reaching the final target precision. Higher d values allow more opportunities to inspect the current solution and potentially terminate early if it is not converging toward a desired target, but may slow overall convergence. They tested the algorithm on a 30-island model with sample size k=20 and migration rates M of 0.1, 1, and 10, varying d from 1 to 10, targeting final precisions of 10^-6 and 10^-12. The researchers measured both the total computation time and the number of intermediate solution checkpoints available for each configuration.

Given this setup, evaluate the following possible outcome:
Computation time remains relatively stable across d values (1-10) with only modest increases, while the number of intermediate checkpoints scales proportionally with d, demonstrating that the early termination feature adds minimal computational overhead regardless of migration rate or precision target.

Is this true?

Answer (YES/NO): NO